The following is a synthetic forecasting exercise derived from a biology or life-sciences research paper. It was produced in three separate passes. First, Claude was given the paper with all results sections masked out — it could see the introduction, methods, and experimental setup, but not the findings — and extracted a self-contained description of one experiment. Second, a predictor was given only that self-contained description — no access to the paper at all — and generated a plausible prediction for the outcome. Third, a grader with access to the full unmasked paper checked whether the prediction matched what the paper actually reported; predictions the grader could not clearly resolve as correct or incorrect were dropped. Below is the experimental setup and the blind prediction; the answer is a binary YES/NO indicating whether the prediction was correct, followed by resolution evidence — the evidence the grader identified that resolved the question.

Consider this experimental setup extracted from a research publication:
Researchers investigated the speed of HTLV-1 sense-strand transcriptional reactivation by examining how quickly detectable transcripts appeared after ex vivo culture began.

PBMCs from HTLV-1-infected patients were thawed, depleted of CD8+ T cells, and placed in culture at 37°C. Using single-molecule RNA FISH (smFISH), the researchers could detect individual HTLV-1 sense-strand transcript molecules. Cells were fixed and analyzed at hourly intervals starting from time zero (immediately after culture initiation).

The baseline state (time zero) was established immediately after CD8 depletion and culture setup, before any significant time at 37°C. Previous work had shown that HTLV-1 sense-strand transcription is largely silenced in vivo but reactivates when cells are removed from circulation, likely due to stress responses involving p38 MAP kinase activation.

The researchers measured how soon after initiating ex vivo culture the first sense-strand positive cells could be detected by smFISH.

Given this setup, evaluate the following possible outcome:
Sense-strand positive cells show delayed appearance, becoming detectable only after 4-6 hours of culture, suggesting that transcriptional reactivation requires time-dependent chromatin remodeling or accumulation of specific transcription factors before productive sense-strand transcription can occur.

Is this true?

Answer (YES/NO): NO